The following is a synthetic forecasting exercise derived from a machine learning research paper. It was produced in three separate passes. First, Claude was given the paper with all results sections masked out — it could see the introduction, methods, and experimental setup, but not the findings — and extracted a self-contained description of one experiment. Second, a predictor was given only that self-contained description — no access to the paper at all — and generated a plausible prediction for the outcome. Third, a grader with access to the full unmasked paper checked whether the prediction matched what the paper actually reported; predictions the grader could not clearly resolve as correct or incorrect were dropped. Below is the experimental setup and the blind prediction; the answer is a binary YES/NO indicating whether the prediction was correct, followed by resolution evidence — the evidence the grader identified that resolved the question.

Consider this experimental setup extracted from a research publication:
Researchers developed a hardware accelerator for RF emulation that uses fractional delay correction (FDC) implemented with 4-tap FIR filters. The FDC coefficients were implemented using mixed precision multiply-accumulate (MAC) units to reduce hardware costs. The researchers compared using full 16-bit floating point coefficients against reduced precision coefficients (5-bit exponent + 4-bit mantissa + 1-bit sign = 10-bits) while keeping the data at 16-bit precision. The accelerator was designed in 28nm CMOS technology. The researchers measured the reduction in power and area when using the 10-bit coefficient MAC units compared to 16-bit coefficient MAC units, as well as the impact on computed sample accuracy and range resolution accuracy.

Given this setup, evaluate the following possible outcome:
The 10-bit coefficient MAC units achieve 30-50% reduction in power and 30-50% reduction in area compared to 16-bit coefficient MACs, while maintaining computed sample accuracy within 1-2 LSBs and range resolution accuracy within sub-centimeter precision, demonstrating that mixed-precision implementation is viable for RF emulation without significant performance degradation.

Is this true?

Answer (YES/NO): NO